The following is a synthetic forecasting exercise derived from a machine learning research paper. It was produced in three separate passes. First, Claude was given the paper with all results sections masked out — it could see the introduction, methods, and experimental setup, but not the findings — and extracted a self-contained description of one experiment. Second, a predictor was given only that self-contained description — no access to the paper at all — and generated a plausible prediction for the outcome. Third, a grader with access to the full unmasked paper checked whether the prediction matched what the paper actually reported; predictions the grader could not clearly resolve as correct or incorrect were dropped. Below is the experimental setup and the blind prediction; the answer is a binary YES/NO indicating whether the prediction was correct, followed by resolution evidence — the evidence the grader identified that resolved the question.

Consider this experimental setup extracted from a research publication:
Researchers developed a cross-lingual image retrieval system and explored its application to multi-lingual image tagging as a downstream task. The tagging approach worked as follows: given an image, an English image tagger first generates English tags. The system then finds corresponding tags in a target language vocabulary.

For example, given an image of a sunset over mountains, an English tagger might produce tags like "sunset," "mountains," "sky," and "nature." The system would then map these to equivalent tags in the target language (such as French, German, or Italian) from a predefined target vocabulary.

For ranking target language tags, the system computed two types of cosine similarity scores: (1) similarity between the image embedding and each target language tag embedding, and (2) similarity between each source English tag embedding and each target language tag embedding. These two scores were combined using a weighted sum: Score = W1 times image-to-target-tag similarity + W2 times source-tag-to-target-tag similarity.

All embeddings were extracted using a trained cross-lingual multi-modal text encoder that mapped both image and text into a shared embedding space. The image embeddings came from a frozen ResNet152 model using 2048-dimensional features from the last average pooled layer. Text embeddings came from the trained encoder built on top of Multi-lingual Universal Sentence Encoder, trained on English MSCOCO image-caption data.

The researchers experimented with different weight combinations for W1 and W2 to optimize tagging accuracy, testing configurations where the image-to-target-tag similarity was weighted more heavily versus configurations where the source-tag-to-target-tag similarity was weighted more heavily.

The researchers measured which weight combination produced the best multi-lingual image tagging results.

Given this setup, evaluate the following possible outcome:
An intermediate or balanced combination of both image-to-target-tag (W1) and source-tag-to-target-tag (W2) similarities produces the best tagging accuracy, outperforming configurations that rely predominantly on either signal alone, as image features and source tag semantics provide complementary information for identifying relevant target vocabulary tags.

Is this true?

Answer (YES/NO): NO